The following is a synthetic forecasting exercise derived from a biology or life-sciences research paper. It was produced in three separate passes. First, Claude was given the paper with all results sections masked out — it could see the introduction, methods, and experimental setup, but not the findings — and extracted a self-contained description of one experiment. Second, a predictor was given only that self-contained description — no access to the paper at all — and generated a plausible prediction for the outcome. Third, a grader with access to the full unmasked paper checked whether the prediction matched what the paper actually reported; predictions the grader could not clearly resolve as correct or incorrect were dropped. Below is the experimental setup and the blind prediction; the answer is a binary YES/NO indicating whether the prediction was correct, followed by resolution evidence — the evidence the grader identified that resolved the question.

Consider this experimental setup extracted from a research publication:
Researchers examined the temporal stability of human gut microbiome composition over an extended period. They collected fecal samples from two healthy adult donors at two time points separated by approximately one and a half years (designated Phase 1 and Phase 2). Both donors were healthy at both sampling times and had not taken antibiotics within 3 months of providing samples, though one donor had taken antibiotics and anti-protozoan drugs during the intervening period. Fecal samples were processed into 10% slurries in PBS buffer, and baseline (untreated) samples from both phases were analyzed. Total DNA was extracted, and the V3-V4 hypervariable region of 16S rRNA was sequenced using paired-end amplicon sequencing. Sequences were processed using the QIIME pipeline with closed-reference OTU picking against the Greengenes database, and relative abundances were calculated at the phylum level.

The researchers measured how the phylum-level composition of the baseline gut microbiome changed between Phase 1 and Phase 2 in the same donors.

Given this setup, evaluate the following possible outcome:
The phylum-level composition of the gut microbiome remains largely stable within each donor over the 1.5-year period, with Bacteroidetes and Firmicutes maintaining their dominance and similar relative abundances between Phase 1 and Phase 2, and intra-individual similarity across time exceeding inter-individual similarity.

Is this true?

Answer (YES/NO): NO